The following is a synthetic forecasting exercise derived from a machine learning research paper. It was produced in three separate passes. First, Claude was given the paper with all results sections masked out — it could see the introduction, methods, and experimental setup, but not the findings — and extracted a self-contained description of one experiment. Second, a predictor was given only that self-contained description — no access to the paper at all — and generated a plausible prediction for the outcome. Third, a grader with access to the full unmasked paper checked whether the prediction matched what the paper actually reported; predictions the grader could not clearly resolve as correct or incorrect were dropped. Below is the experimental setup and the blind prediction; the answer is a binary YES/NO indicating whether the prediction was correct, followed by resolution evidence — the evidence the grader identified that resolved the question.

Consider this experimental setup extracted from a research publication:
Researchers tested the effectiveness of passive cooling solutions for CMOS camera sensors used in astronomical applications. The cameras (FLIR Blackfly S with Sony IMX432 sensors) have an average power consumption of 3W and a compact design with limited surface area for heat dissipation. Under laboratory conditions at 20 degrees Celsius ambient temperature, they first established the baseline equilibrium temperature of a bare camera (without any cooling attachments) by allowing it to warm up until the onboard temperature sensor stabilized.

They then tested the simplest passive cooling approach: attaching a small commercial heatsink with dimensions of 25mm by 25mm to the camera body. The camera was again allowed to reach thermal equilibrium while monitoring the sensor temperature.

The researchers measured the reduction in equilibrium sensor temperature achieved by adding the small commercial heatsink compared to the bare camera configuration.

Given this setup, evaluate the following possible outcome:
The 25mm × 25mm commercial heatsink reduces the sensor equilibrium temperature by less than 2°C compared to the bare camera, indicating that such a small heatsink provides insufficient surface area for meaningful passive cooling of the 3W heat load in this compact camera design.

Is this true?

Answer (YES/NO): NO